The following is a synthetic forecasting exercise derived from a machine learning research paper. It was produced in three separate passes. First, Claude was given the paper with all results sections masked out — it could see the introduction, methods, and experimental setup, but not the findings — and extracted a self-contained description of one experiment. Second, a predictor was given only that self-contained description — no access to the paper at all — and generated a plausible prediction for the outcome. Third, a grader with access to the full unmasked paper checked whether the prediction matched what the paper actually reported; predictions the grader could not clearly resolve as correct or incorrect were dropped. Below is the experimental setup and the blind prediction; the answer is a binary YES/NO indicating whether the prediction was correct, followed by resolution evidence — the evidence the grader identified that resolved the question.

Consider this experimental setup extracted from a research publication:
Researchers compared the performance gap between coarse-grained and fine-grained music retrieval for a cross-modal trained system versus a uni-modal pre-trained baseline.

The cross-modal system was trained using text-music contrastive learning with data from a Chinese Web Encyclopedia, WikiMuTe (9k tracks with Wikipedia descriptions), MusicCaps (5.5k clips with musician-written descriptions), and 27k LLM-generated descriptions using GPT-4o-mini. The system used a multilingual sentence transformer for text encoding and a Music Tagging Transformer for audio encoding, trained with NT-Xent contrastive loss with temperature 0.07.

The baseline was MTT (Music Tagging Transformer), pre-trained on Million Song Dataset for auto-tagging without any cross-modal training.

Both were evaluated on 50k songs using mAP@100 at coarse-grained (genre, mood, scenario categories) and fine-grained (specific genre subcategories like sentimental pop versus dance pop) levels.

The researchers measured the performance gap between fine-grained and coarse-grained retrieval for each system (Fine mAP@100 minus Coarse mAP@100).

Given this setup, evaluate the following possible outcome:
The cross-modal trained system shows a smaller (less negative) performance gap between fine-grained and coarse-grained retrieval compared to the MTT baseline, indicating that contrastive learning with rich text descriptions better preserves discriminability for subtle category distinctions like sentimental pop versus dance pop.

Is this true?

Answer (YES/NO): NO